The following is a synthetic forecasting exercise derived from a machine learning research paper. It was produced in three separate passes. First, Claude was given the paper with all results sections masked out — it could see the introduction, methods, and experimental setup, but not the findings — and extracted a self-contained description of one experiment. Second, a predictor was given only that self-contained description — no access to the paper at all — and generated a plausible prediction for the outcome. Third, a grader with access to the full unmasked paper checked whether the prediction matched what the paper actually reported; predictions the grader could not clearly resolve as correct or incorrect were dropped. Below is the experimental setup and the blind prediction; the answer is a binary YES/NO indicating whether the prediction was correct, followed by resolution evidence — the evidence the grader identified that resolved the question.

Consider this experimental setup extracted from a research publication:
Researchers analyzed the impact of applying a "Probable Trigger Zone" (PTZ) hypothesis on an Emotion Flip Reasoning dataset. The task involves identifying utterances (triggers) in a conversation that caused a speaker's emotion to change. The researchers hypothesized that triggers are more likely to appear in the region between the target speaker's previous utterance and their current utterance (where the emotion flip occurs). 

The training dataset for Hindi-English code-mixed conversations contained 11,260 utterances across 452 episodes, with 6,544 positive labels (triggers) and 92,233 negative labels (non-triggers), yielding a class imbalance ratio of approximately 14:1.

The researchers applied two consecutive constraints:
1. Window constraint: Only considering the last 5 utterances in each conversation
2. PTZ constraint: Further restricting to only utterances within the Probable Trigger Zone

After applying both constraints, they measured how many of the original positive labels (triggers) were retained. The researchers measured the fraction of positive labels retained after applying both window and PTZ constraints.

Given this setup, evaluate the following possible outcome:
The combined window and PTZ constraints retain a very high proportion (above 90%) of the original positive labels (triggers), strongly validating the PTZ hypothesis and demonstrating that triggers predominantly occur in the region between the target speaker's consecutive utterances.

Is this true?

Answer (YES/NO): NO